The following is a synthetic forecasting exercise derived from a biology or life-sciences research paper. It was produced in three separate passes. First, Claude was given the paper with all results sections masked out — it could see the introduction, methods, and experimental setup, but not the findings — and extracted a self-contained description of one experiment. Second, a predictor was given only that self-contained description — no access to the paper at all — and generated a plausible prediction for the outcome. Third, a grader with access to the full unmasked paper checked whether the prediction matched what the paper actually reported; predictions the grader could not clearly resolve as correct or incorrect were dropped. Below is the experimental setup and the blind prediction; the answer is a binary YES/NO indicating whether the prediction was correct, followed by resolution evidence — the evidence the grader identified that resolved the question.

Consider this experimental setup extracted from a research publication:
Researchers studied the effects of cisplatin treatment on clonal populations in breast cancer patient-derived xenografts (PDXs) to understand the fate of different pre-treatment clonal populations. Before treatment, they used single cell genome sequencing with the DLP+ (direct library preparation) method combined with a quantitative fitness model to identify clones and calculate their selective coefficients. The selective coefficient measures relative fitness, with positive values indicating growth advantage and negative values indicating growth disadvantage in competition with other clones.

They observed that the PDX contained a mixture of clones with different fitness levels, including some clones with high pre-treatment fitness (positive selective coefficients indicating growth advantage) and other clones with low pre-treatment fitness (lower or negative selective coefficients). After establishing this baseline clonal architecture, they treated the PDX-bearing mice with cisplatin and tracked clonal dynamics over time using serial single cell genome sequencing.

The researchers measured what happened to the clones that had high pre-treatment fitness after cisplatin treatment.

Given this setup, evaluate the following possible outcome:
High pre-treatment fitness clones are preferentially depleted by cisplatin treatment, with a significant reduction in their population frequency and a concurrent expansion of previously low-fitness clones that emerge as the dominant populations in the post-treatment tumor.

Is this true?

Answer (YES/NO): YES